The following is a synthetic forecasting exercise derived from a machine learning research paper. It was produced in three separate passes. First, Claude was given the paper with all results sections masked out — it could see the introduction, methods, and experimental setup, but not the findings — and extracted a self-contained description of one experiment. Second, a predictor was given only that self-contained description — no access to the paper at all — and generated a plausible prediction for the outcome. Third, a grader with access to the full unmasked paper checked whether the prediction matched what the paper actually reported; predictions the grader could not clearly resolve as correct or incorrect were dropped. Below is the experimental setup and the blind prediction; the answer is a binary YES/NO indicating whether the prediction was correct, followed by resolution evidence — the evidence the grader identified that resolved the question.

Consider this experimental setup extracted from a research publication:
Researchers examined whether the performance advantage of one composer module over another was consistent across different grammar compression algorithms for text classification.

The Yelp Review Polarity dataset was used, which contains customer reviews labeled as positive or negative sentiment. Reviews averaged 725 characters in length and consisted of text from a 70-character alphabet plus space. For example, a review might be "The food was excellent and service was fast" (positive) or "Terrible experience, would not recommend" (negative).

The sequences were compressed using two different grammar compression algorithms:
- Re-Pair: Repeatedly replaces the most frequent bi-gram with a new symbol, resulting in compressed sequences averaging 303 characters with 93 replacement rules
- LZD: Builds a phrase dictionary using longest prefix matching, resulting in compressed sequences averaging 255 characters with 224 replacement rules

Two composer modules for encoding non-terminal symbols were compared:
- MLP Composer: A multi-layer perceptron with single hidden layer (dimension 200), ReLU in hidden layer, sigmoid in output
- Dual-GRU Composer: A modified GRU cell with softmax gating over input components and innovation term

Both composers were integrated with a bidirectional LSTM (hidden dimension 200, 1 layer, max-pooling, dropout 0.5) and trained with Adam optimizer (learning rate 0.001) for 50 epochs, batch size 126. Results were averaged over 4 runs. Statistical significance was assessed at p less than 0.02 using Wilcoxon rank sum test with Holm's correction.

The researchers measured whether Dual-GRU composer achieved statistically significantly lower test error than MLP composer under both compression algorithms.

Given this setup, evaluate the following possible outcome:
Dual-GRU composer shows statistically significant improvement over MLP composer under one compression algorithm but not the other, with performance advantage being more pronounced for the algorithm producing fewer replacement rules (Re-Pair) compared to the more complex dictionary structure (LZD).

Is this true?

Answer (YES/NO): NO